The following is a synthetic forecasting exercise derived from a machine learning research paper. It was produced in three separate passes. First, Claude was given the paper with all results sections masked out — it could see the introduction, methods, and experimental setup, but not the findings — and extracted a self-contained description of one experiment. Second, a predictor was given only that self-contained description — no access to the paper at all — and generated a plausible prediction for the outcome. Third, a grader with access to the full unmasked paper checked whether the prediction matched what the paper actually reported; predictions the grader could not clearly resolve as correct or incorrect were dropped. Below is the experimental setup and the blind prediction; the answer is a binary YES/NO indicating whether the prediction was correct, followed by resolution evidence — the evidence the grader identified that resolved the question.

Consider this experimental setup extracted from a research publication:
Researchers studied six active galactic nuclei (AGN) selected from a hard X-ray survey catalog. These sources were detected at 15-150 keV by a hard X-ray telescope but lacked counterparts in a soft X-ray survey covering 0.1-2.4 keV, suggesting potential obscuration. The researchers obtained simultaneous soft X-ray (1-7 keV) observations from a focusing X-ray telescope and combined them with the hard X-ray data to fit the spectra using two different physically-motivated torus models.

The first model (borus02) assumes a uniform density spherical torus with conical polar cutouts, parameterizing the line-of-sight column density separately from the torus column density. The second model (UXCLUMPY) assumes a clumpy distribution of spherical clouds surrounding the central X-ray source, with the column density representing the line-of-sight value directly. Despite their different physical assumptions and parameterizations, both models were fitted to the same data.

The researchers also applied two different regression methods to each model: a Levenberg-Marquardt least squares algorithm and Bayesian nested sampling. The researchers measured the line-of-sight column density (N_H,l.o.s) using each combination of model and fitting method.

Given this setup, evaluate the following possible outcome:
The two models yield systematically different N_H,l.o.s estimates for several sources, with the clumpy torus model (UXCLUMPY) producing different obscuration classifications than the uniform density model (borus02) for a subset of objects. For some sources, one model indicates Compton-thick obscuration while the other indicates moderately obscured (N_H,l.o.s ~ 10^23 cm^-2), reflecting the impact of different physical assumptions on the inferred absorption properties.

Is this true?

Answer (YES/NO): NO